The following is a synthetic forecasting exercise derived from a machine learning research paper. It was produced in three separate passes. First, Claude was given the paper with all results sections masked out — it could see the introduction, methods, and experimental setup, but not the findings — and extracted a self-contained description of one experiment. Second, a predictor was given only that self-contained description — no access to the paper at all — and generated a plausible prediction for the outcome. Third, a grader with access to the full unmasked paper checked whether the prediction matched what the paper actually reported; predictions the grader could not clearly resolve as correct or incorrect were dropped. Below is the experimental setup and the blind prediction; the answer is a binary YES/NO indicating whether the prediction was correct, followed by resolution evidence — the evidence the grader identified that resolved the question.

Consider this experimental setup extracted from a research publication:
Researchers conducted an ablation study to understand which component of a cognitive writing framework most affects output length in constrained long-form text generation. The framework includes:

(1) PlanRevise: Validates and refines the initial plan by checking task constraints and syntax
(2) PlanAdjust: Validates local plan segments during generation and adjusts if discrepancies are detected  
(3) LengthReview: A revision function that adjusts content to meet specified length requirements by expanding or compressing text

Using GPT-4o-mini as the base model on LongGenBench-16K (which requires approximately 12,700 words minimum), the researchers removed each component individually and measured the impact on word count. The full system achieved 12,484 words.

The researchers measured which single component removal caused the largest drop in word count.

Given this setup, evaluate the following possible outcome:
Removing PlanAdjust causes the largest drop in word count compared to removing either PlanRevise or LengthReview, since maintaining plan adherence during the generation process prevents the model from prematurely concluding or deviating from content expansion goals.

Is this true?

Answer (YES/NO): NO